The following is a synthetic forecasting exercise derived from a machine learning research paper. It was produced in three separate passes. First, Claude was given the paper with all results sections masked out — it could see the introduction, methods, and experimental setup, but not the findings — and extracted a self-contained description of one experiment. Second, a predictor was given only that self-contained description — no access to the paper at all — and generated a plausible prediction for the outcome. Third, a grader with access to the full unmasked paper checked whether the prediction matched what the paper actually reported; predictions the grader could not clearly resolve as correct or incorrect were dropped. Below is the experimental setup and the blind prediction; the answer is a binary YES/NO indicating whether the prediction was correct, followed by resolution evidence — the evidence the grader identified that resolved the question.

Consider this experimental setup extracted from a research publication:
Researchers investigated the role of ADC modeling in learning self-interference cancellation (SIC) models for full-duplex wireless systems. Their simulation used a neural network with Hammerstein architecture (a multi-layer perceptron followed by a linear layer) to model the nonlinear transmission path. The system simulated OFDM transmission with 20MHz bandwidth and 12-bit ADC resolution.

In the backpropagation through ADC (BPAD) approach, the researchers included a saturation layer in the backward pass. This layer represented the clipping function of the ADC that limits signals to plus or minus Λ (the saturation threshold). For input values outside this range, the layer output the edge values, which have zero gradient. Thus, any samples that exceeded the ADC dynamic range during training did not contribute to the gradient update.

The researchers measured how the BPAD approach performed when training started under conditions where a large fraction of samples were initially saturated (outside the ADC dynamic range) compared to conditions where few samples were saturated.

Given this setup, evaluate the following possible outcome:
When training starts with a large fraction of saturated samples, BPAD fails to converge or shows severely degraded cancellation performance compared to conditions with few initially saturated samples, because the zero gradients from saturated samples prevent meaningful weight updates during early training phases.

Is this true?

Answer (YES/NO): YES